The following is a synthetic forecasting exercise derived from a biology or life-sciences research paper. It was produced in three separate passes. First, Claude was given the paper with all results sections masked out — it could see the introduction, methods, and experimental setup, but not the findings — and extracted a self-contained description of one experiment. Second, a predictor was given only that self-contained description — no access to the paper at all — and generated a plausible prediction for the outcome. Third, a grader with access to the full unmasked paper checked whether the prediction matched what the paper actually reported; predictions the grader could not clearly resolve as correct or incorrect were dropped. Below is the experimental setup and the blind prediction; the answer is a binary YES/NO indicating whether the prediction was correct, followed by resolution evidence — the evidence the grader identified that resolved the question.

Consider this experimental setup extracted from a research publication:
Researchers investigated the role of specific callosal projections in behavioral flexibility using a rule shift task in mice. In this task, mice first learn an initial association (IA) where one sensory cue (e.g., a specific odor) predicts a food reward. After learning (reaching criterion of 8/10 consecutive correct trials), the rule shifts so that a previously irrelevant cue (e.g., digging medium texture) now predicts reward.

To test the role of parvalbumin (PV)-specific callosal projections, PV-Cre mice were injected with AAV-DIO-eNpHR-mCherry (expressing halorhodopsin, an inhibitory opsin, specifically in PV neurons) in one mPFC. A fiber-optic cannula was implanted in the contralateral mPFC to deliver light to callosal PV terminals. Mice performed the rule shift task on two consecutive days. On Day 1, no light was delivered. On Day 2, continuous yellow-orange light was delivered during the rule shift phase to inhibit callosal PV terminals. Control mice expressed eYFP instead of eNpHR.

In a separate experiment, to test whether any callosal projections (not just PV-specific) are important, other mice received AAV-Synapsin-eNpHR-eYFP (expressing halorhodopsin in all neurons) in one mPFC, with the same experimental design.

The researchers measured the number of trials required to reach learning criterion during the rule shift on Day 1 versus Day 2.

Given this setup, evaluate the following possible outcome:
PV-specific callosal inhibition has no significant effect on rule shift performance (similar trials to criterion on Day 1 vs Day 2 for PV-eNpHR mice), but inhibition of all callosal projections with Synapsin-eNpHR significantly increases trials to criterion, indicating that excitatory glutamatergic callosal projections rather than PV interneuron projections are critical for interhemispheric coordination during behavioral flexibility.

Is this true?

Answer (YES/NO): NO